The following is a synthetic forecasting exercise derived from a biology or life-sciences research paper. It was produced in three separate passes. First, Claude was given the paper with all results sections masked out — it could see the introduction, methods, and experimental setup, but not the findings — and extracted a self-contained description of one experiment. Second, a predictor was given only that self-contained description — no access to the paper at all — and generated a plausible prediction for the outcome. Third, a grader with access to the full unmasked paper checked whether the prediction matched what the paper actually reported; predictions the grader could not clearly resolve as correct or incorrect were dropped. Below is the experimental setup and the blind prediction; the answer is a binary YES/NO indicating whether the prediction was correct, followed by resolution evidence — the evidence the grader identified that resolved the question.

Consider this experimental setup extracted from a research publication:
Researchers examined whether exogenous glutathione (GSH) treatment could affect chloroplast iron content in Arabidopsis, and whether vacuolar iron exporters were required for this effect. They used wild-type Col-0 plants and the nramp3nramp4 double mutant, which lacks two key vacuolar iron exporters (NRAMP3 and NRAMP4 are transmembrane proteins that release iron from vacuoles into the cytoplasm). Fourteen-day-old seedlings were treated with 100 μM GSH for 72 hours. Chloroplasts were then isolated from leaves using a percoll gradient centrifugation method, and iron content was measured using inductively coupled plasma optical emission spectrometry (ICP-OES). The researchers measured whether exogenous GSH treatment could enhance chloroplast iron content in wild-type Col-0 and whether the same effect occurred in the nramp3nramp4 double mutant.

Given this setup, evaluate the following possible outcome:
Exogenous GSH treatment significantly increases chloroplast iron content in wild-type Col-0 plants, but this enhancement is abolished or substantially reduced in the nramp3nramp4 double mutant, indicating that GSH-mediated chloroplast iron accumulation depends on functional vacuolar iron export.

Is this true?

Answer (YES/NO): YES